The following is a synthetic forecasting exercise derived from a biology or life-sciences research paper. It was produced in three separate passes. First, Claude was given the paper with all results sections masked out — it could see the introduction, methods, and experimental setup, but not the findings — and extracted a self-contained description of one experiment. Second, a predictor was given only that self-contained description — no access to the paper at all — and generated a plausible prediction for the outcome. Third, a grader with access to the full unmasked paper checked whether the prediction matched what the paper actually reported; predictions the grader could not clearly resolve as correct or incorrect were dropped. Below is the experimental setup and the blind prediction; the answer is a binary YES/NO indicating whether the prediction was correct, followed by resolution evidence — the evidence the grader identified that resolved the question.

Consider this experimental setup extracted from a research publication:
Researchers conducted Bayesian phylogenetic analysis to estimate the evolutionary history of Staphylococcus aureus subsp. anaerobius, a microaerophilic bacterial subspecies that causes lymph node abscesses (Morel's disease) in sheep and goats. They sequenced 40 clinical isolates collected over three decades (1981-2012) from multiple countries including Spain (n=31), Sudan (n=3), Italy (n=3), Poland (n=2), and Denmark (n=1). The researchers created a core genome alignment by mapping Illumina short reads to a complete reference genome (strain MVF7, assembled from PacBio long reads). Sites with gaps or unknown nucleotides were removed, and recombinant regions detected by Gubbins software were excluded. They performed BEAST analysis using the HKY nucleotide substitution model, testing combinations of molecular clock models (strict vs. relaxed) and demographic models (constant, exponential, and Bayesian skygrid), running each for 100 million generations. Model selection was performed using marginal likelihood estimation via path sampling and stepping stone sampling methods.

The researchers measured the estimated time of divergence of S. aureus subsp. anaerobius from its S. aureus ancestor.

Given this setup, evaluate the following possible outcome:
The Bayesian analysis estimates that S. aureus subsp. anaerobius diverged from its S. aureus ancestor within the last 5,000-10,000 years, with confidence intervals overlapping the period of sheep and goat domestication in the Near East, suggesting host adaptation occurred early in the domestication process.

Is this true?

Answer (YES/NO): NO